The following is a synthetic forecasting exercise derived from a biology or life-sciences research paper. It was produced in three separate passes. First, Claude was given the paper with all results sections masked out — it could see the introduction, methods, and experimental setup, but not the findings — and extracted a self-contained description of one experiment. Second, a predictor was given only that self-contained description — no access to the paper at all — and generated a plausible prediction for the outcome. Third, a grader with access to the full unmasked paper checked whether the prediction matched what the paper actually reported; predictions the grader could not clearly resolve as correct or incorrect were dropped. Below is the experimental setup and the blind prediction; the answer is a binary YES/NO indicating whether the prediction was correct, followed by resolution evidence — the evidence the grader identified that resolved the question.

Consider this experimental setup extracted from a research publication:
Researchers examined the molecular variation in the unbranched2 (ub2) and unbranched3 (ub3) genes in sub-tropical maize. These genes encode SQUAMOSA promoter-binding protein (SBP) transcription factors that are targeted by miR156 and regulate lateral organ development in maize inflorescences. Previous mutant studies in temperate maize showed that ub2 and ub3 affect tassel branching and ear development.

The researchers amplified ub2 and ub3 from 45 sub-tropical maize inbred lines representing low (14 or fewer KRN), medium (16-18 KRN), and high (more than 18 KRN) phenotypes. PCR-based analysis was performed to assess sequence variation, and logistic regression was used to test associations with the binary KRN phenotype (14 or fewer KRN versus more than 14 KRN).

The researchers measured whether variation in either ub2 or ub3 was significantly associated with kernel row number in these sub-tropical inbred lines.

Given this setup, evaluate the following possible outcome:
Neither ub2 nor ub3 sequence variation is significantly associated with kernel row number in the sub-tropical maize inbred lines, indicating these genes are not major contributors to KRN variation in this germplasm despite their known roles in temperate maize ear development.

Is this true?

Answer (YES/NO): NO